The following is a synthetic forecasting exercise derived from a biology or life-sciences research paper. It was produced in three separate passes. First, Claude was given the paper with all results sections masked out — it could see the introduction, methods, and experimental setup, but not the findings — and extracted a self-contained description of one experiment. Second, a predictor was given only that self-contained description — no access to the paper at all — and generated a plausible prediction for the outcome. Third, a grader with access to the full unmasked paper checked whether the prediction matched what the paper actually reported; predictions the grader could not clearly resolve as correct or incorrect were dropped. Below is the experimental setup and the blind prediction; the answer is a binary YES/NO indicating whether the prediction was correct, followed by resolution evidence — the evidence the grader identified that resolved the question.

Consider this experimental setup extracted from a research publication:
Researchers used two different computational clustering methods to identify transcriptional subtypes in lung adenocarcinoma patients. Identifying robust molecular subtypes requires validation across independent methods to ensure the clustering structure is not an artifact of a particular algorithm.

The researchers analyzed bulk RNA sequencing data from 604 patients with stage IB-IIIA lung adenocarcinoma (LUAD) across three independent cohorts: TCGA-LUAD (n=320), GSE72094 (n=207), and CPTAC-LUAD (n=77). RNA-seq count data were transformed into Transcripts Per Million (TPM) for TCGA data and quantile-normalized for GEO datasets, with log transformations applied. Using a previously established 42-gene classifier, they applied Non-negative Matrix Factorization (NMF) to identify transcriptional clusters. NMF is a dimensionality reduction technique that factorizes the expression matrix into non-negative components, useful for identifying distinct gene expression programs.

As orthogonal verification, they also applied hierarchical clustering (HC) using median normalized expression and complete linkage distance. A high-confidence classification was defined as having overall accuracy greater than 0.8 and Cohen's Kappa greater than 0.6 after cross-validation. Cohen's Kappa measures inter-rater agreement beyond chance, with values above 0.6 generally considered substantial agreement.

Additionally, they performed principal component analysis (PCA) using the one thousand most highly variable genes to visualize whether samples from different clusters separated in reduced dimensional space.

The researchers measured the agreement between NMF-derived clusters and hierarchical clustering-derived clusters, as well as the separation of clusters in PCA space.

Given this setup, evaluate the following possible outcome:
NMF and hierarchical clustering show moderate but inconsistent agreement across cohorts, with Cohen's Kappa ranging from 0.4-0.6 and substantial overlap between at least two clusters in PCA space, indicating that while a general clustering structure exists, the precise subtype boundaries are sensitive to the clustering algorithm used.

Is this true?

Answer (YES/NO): NO